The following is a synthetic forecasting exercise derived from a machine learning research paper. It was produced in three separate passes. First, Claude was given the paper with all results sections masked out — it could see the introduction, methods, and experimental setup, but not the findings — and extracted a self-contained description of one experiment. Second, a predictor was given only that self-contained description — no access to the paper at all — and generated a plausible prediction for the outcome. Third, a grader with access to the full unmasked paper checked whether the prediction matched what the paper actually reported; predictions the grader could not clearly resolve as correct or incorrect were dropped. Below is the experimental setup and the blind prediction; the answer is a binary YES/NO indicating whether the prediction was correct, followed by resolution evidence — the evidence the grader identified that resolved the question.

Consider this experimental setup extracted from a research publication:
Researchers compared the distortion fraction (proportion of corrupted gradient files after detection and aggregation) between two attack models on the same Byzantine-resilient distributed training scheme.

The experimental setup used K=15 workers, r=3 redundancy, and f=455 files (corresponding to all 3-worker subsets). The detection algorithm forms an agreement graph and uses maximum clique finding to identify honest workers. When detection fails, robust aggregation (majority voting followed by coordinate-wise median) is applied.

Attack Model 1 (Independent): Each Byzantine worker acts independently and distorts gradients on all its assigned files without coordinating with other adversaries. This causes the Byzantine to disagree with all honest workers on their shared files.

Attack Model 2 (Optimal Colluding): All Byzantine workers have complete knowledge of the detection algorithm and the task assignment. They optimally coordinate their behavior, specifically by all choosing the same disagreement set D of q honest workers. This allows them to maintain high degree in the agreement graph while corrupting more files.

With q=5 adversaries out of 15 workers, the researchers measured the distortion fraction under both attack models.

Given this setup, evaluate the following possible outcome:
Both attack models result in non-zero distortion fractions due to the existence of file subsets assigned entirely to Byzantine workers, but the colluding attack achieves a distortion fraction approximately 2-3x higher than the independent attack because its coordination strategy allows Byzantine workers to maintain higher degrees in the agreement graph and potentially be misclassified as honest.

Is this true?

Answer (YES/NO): NO